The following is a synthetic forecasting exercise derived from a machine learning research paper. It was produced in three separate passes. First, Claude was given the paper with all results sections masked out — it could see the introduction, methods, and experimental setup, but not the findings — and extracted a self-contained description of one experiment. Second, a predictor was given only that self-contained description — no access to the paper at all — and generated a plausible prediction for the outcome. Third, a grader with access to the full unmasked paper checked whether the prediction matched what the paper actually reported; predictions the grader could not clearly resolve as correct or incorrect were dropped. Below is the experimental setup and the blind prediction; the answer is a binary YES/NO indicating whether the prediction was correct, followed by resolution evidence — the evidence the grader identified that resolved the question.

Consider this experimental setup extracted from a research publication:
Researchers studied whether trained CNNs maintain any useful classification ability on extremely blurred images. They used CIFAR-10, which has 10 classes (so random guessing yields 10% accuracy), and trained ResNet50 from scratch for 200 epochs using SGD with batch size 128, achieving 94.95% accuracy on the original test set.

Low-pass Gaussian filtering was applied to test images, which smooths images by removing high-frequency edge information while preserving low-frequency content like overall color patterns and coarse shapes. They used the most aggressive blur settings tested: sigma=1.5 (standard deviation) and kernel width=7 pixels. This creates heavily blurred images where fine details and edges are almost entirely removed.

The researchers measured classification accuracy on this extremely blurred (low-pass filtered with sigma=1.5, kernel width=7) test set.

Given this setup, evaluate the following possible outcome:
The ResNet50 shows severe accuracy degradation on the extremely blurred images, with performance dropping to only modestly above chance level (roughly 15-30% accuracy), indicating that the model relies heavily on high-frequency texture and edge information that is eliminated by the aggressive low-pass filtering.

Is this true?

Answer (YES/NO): YES